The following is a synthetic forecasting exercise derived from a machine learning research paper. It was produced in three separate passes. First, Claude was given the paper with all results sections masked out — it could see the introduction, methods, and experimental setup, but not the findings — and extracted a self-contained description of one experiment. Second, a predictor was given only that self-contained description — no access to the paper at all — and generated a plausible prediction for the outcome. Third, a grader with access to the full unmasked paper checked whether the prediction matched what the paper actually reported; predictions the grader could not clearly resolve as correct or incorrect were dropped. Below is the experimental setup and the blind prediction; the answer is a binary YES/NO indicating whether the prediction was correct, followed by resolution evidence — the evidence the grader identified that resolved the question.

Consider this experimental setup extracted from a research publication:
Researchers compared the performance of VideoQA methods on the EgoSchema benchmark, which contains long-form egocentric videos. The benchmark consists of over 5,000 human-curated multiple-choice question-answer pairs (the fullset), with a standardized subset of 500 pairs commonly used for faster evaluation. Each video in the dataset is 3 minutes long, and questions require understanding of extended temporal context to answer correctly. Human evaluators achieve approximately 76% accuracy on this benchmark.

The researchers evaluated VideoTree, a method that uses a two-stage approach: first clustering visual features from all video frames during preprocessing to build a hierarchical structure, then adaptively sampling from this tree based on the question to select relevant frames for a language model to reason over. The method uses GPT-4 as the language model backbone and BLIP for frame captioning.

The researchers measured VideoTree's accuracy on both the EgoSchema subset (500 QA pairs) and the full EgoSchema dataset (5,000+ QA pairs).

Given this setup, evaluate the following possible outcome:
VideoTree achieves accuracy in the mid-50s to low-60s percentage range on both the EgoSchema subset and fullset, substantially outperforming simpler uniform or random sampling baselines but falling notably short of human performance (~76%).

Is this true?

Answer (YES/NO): NO